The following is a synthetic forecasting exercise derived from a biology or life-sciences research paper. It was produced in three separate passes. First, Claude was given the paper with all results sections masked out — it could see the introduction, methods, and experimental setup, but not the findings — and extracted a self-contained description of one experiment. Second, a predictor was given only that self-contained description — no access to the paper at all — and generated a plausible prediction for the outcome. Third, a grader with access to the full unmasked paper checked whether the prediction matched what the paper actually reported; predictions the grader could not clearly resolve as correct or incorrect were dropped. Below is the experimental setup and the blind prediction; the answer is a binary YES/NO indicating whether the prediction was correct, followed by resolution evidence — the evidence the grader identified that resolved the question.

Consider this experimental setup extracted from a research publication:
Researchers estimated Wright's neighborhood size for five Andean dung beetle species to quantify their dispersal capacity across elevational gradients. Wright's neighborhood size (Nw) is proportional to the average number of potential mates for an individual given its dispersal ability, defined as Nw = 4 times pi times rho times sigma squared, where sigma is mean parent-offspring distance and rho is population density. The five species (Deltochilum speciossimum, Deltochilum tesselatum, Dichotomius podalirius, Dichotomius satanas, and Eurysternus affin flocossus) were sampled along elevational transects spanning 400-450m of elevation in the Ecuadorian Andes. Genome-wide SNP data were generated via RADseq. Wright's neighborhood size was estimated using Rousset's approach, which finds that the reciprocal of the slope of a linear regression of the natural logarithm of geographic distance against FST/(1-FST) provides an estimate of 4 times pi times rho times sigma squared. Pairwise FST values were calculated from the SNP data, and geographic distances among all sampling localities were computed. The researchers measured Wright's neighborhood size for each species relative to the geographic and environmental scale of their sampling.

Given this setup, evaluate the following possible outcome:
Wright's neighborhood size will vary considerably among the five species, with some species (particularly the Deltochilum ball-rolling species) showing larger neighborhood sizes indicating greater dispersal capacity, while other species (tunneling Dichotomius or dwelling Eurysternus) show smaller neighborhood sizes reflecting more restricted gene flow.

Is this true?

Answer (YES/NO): NO